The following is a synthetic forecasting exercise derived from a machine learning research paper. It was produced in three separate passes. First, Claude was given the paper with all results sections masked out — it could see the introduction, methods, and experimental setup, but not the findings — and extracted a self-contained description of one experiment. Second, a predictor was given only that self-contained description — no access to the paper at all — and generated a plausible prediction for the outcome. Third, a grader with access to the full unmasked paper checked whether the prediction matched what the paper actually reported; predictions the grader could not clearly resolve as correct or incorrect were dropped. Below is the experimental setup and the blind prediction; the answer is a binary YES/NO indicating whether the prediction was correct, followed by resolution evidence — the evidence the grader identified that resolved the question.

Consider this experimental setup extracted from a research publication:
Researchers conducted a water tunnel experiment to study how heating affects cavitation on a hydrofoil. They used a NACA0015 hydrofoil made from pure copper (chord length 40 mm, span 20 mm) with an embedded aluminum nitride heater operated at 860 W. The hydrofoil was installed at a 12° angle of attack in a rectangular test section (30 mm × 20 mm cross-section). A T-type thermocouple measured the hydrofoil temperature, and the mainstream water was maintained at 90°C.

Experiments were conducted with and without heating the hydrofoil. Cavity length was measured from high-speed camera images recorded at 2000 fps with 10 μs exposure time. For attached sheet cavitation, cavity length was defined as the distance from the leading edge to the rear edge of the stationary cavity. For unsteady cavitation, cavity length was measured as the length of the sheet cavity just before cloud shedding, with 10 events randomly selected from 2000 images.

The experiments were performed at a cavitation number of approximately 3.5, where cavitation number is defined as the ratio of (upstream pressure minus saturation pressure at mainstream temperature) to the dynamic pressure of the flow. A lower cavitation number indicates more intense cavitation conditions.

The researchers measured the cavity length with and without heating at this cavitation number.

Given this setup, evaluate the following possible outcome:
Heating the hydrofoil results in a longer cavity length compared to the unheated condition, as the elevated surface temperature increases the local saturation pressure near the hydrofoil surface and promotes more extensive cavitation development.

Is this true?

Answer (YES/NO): YES